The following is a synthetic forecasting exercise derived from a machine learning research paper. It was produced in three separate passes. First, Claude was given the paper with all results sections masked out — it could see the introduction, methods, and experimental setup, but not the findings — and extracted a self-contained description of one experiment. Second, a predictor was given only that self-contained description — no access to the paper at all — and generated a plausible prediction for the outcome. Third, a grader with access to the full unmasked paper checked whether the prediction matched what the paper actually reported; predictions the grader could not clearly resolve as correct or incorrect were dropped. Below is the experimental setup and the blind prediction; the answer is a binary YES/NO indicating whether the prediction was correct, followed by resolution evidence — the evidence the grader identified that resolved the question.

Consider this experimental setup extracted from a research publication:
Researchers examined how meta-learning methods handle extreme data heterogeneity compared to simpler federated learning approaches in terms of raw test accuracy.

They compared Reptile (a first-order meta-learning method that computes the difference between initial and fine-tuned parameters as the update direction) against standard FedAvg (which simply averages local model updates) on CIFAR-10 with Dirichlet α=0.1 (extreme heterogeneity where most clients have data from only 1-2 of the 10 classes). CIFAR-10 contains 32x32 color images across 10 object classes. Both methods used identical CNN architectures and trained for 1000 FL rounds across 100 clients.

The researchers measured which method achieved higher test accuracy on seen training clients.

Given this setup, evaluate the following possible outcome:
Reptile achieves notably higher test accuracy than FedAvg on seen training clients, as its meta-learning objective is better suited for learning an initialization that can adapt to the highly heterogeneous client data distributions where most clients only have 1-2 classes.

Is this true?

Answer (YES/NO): YES